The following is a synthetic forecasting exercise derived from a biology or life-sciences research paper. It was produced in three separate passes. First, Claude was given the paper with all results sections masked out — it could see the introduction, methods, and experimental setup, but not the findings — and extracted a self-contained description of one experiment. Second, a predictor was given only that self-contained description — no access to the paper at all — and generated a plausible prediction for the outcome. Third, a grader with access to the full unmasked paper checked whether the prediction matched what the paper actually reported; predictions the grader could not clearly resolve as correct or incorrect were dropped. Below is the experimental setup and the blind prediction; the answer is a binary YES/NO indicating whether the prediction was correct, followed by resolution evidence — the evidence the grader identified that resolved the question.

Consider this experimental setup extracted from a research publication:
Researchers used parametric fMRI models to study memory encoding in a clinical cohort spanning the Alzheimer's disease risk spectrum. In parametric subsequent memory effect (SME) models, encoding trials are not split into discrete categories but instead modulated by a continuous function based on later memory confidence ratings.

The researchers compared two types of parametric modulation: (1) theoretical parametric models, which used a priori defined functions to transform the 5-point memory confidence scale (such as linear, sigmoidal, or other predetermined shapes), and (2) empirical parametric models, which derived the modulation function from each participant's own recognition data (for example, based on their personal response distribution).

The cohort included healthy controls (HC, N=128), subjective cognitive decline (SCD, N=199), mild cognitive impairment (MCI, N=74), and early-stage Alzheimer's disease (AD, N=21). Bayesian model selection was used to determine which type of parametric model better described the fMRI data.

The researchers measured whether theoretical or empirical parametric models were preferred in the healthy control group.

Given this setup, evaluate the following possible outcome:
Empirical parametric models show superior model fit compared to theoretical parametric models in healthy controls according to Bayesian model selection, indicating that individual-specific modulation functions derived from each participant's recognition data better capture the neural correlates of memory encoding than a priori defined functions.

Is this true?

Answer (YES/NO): YES